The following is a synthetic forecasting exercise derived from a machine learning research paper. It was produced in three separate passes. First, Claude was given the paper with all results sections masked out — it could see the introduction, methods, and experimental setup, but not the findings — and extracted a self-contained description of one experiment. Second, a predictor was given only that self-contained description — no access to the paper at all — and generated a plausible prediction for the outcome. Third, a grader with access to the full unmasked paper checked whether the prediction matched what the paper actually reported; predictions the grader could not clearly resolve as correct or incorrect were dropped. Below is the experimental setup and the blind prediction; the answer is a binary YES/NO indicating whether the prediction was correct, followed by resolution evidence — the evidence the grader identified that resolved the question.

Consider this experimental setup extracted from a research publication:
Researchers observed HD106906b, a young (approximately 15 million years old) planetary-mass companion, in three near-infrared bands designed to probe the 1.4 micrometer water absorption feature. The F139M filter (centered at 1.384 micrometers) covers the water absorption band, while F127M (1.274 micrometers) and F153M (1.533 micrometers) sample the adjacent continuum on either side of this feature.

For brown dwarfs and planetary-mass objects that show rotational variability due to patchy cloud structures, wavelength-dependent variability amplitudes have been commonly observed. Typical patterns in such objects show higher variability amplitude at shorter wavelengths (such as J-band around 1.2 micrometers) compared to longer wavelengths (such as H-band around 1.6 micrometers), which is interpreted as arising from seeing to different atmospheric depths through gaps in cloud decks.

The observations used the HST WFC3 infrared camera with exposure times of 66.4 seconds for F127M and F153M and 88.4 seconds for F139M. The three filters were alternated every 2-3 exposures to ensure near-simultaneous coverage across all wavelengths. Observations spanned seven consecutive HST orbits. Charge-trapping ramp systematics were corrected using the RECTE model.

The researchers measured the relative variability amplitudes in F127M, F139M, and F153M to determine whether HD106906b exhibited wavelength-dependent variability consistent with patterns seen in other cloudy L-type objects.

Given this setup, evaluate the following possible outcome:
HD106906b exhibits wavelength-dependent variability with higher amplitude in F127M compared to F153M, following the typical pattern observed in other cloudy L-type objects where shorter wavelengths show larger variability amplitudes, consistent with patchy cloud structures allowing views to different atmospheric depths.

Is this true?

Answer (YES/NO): YES